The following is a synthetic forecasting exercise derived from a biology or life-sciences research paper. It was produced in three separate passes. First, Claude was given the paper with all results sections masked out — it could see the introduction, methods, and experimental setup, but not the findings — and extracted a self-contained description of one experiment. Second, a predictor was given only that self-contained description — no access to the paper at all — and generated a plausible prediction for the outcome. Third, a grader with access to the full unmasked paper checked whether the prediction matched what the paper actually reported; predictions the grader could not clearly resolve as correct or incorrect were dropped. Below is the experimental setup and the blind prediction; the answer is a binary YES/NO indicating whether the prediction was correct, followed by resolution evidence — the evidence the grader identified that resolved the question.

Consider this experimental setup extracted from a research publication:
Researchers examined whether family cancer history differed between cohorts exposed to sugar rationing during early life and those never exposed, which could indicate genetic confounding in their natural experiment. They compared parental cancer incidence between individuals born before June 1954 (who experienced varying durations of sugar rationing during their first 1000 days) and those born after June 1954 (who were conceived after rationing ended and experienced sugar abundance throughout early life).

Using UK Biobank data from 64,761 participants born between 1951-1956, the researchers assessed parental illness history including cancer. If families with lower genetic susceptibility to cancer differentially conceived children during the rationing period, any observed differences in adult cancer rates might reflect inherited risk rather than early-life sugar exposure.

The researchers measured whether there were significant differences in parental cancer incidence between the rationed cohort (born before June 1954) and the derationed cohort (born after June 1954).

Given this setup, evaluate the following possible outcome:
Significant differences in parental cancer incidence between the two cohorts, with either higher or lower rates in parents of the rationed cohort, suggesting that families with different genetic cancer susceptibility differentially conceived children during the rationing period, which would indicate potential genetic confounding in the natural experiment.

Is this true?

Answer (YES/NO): NO